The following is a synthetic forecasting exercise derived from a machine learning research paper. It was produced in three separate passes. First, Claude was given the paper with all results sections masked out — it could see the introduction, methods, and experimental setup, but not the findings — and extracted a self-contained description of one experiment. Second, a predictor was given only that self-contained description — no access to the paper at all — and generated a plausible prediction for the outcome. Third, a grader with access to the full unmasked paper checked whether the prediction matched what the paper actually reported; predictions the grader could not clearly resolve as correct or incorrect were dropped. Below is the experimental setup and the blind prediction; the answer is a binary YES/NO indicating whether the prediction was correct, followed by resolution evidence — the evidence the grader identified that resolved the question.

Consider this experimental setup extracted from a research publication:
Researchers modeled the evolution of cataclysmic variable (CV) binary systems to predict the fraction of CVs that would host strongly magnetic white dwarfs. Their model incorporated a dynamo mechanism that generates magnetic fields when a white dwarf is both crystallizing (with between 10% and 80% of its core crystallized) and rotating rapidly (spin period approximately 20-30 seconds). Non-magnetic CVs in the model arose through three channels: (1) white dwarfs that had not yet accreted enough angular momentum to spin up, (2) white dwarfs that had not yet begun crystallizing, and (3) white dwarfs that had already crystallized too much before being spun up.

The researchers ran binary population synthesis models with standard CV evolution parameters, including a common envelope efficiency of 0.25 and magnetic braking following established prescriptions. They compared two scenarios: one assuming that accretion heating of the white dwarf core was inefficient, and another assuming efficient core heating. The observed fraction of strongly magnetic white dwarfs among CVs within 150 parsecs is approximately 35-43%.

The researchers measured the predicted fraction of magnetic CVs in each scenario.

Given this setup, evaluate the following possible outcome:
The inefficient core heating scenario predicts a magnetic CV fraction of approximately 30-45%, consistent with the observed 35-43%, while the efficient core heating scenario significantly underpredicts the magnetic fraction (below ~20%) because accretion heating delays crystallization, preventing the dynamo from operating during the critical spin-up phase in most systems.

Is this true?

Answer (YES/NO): NO